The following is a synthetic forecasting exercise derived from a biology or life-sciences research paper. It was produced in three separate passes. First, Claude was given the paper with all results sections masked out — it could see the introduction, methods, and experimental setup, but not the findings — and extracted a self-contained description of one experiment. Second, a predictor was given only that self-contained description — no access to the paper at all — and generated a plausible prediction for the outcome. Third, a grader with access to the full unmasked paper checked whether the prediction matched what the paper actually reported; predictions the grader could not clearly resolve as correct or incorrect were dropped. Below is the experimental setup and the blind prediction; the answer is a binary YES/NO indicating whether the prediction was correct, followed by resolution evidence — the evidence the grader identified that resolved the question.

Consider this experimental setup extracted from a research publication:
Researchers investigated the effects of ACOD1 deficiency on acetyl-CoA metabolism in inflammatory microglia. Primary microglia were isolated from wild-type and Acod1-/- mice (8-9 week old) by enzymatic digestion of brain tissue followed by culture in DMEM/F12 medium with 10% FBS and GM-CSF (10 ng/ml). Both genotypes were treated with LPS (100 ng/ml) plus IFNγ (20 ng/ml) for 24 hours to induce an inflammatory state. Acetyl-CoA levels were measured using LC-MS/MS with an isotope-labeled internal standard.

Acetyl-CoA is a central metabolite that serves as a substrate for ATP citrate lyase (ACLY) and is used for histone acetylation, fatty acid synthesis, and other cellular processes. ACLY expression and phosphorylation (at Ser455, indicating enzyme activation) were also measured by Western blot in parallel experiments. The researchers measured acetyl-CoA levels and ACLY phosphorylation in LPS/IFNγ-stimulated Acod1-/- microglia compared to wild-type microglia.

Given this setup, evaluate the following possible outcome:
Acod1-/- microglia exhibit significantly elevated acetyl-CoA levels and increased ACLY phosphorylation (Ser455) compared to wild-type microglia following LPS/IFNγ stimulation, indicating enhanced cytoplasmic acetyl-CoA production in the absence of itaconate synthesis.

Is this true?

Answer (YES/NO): YES